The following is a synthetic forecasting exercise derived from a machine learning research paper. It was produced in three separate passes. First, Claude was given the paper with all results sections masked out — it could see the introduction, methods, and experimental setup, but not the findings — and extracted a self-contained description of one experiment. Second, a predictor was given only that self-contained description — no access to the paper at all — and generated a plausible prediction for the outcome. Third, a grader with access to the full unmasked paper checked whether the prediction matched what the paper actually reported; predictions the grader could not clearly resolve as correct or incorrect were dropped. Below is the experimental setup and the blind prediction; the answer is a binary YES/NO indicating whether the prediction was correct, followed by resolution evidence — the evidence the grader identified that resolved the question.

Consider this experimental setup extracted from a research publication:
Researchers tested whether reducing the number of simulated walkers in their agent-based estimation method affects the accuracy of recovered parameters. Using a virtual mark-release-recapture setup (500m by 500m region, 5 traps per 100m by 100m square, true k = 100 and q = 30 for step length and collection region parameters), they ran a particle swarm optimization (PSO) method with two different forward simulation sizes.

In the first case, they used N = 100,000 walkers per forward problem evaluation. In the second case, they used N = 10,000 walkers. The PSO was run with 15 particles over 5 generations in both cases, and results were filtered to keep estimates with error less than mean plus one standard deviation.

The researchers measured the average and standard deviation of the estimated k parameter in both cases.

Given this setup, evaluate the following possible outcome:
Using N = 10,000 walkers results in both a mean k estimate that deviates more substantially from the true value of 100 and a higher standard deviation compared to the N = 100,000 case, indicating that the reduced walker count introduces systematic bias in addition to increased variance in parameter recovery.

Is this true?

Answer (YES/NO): NO